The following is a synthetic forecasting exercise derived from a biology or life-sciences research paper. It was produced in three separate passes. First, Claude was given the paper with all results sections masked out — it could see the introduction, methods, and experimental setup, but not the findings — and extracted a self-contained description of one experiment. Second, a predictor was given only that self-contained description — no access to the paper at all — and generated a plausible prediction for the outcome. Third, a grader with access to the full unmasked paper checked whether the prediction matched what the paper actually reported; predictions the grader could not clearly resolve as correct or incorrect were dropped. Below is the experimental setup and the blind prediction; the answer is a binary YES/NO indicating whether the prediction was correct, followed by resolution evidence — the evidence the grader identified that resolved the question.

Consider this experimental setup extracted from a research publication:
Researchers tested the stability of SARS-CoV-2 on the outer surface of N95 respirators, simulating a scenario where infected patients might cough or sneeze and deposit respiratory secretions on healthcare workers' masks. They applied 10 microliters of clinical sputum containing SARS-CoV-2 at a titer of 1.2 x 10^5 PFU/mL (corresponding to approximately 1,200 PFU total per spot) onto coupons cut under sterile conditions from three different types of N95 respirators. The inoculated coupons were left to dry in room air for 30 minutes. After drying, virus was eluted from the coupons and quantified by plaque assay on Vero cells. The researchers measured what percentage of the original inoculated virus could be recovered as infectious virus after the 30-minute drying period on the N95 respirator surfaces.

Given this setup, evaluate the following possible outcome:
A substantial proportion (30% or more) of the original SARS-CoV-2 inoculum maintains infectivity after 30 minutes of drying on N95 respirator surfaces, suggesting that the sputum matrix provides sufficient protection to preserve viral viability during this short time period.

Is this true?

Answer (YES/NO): YES